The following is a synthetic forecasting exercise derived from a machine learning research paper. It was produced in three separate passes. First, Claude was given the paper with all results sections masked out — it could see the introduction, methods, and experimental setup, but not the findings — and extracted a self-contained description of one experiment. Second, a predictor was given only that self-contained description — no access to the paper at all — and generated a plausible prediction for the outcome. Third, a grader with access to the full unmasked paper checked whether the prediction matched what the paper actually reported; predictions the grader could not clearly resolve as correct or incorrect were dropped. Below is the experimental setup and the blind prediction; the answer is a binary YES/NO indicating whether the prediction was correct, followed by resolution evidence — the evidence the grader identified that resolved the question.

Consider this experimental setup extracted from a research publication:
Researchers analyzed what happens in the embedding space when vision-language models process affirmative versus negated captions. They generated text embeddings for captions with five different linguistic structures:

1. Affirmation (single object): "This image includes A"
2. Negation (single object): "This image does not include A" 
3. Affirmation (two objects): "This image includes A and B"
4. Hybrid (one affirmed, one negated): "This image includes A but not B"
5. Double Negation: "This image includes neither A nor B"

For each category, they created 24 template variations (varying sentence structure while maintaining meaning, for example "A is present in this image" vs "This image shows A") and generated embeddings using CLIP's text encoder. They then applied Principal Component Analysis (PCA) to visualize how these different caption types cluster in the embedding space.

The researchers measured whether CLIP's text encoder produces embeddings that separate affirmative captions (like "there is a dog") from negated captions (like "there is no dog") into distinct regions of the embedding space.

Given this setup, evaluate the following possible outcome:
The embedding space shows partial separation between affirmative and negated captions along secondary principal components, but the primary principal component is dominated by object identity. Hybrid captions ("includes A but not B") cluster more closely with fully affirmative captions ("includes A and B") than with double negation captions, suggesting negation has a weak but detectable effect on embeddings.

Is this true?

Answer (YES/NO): NO